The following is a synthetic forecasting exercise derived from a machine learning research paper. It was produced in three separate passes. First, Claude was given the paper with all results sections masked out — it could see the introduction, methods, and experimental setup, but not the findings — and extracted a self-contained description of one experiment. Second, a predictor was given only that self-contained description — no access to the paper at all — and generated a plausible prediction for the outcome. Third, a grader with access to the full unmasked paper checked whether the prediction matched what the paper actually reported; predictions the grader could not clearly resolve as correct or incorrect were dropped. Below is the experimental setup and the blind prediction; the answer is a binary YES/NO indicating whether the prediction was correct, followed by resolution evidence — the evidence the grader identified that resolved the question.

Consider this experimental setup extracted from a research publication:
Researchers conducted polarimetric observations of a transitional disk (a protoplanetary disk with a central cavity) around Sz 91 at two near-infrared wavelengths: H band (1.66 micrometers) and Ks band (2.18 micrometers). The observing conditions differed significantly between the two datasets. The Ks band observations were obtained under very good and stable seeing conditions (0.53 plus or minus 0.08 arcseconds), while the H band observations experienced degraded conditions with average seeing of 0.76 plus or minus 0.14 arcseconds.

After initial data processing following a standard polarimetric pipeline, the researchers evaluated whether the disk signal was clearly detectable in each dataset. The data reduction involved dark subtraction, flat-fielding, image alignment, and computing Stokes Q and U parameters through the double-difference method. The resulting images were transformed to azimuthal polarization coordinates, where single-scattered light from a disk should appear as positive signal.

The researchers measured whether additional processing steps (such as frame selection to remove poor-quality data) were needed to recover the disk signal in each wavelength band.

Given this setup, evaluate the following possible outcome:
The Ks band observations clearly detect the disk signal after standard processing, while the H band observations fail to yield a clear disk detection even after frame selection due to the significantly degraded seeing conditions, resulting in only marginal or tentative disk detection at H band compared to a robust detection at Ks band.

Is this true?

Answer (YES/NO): NO